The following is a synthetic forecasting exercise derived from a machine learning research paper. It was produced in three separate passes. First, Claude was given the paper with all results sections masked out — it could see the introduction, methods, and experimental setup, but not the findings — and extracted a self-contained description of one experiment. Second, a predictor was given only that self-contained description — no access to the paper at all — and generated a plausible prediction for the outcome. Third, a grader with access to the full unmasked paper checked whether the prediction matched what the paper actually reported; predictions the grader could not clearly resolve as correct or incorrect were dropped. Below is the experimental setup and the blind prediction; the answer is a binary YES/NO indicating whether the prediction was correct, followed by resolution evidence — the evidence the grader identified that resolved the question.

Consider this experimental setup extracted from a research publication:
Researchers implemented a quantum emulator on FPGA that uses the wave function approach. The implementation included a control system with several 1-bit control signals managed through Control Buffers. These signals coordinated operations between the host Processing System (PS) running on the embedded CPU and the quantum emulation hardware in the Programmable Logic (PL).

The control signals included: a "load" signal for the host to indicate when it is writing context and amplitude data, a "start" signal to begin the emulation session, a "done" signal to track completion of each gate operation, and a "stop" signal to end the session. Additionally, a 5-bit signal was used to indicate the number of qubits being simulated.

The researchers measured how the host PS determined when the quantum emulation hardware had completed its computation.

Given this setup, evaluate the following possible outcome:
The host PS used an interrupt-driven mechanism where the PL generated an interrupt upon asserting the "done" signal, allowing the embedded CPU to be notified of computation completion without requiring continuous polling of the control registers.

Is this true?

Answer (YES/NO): NO